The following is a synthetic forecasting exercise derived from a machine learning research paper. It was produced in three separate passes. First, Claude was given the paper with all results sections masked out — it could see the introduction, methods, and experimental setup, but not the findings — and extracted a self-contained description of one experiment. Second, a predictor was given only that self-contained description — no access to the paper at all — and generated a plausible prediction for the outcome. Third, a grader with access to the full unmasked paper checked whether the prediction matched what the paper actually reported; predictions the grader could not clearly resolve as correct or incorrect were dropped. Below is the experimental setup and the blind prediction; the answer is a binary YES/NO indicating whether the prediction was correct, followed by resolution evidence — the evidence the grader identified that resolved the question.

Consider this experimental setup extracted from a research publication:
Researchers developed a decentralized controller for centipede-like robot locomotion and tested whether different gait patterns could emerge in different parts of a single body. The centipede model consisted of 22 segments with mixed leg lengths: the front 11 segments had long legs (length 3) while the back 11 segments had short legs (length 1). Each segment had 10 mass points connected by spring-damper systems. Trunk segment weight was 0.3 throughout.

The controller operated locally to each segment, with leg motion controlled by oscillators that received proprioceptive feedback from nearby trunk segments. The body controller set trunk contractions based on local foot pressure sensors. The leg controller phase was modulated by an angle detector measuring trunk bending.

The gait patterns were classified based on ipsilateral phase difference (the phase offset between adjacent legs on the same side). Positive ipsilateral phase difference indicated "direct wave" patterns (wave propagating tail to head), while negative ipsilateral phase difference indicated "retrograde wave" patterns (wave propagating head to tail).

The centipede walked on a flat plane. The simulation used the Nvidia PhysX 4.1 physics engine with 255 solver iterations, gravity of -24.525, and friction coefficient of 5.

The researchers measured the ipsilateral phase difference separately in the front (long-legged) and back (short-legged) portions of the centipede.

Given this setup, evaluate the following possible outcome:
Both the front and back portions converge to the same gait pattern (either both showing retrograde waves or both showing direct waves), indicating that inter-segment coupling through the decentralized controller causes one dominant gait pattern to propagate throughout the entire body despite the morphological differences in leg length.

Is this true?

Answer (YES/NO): NO